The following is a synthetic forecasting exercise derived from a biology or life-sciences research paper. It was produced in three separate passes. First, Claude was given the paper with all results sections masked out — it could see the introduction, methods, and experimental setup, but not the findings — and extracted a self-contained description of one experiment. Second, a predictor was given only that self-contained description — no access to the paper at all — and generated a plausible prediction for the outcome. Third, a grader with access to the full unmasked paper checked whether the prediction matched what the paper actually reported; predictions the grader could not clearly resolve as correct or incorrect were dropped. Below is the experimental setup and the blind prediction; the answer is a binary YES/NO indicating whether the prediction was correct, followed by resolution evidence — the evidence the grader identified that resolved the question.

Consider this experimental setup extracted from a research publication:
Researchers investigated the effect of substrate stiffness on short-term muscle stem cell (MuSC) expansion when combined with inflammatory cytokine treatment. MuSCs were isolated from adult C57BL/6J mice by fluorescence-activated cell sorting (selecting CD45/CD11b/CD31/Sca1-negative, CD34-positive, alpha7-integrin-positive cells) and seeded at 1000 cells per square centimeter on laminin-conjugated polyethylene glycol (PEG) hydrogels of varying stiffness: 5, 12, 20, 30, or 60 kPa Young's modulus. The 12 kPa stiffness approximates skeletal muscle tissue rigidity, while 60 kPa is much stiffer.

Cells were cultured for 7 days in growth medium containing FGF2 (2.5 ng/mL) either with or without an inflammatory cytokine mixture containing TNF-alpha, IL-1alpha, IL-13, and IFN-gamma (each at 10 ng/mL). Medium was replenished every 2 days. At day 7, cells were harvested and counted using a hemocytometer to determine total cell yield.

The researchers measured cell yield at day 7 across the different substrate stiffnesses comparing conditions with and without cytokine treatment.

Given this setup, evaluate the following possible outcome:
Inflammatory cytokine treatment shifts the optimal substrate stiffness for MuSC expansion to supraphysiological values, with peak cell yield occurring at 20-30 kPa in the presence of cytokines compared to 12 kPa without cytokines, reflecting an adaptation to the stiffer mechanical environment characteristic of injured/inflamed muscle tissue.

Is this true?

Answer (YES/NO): NO